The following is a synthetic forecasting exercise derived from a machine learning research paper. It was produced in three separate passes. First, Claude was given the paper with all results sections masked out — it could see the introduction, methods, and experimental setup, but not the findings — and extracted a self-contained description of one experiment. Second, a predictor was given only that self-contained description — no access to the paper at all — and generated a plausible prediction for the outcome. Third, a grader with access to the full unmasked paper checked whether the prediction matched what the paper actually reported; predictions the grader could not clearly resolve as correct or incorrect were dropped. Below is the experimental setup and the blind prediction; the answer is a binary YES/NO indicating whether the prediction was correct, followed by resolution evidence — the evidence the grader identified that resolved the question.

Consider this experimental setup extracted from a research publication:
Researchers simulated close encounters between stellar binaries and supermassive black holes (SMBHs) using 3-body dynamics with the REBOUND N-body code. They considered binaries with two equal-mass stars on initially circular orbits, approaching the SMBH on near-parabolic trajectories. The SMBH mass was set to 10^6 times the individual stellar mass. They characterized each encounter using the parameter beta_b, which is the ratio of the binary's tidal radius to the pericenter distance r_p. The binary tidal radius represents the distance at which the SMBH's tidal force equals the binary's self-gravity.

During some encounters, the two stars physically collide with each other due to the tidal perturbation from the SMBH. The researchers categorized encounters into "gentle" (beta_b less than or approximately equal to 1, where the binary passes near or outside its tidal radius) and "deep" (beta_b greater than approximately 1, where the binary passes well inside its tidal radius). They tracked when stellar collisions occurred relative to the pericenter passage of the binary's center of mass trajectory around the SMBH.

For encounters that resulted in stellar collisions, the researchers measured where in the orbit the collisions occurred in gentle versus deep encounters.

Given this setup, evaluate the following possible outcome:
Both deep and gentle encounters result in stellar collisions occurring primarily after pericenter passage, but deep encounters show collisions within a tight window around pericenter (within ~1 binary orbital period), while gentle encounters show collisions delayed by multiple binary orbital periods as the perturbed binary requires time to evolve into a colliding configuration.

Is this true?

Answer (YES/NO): NO